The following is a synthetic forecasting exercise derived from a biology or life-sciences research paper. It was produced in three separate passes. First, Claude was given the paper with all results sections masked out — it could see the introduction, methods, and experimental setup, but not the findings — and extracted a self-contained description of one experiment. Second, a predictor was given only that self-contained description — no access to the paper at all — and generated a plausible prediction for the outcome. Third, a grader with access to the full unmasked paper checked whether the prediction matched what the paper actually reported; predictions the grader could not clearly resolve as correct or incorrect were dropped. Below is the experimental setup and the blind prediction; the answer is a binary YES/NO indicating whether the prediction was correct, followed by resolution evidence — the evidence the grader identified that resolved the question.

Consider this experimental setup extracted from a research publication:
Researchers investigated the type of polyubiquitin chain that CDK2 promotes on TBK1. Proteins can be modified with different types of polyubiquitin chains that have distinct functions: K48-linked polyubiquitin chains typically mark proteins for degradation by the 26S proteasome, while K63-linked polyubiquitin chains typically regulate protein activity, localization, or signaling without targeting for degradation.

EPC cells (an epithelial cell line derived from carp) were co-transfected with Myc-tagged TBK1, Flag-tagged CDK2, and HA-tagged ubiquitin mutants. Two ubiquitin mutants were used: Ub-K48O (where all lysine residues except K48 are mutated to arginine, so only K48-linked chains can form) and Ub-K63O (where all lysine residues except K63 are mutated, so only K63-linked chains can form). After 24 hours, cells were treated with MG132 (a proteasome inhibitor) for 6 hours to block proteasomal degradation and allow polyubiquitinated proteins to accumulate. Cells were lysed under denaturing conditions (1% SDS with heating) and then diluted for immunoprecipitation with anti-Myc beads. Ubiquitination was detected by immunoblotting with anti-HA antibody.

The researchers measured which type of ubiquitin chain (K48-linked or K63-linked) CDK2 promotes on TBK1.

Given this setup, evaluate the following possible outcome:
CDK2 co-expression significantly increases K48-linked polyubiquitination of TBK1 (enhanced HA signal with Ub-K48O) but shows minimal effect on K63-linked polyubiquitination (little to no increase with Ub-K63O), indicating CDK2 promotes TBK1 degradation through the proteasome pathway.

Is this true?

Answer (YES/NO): YES